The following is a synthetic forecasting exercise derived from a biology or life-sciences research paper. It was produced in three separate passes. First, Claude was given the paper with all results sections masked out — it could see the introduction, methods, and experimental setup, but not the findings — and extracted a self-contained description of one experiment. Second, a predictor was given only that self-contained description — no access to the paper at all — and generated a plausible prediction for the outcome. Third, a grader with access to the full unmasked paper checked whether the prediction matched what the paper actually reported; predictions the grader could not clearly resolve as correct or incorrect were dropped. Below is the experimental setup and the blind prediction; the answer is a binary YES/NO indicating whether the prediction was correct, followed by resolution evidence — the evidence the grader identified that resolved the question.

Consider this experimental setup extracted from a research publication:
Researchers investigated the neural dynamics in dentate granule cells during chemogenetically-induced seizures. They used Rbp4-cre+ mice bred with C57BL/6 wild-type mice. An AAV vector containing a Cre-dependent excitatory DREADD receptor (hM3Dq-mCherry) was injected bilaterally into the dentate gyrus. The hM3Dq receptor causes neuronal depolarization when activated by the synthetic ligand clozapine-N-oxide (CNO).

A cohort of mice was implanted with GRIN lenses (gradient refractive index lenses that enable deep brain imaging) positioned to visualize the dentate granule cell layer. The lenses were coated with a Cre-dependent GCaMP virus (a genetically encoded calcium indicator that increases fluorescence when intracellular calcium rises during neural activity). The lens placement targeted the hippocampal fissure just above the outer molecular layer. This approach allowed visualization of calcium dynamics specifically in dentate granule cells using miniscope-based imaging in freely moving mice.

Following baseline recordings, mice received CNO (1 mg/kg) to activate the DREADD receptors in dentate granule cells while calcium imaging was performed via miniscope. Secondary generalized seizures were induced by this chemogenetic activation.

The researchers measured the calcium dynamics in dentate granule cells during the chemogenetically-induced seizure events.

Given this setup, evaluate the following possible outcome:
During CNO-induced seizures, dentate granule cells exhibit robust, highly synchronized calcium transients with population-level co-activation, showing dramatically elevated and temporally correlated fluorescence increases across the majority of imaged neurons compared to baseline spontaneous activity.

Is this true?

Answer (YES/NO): NO